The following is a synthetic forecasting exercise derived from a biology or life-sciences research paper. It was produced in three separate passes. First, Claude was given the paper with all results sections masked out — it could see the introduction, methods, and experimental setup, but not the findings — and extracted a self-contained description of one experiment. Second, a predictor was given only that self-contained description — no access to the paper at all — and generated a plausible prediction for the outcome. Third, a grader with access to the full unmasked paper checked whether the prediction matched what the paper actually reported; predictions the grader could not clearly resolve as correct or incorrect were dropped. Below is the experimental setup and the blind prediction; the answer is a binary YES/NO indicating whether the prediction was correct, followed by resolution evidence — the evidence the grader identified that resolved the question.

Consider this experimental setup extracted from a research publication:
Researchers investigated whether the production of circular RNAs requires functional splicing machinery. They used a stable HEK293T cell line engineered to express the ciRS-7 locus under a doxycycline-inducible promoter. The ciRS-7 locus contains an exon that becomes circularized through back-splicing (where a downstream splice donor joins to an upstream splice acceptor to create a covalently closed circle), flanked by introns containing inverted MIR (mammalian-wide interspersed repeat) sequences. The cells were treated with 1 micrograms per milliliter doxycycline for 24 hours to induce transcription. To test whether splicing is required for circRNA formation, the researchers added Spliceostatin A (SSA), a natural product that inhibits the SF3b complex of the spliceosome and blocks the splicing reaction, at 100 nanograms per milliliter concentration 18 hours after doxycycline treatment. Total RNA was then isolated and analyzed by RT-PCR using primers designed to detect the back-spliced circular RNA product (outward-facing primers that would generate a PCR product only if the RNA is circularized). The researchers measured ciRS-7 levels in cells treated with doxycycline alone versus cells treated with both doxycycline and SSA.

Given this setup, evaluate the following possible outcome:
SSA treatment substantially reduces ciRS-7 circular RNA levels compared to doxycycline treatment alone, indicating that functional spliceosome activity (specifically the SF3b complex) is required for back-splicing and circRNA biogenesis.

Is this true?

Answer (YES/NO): NO